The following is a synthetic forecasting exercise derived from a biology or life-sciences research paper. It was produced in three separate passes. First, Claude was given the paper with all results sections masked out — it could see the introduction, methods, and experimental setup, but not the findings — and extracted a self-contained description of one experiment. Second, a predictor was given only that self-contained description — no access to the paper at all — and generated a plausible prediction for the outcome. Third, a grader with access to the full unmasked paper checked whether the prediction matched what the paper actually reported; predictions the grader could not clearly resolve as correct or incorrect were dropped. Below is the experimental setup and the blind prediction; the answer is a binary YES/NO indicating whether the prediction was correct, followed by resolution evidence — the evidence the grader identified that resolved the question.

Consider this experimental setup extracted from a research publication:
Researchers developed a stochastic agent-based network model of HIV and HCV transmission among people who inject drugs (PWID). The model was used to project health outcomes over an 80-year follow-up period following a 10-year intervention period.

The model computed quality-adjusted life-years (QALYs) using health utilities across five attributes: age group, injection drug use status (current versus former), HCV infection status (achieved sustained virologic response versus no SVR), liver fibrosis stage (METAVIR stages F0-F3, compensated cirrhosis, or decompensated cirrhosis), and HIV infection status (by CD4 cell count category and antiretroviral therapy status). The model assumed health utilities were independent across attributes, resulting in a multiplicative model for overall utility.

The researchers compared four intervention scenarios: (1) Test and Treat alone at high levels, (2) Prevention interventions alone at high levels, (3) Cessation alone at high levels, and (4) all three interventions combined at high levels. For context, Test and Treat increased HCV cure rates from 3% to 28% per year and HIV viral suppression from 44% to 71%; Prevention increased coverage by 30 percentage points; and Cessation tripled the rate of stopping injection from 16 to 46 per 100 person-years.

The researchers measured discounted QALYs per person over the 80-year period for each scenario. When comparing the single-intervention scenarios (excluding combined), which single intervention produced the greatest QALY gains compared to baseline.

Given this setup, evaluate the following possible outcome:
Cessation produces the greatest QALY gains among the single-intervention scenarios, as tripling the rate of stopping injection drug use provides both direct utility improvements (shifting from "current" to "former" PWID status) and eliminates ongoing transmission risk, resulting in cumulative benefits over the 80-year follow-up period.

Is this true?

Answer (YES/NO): YES